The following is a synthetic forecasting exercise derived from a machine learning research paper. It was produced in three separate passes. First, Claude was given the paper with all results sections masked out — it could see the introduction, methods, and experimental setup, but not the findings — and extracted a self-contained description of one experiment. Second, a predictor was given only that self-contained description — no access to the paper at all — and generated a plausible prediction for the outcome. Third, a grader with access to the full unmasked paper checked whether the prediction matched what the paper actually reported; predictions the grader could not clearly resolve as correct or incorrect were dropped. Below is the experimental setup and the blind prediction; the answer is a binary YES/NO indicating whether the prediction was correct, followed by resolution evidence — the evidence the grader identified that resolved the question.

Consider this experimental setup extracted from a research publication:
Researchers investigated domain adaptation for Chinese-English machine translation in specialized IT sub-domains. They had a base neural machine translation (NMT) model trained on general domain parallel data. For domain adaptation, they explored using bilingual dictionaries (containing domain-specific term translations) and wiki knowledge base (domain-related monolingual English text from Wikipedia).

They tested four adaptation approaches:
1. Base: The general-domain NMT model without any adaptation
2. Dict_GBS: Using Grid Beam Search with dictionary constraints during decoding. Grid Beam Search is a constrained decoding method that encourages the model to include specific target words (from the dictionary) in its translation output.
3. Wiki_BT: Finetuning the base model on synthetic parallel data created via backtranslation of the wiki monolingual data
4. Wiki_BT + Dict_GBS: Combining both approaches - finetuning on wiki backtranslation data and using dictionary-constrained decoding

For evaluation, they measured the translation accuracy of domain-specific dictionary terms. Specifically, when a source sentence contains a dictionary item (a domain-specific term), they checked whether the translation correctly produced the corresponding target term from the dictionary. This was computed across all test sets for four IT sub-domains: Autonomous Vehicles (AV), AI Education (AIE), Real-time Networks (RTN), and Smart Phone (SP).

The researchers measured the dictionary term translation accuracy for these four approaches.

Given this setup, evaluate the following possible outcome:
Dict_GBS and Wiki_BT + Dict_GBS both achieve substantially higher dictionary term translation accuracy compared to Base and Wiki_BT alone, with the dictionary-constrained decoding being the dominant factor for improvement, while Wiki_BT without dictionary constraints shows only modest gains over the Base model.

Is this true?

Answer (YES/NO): NO